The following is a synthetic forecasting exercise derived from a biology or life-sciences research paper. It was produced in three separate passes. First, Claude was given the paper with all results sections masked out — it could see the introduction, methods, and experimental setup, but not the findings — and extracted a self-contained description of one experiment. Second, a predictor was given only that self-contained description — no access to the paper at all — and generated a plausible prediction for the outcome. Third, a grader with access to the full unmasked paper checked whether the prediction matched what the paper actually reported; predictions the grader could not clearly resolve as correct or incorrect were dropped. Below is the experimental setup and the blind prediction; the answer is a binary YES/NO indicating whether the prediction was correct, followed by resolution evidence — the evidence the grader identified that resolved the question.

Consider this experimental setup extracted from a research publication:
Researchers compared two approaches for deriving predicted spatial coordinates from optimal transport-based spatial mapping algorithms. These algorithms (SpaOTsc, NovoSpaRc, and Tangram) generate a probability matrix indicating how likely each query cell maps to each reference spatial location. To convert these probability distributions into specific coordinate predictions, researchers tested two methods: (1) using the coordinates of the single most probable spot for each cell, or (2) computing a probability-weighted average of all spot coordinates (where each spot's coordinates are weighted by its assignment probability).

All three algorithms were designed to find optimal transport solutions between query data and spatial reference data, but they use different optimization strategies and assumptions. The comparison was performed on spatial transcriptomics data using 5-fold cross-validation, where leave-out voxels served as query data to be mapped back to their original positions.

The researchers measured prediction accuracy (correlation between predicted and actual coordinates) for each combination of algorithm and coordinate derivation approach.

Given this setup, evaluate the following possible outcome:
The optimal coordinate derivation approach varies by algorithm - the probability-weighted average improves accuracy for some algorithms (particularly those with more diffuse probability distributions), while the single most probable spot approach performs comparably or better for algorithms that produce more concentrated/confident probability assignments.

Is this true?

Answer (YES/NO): YES